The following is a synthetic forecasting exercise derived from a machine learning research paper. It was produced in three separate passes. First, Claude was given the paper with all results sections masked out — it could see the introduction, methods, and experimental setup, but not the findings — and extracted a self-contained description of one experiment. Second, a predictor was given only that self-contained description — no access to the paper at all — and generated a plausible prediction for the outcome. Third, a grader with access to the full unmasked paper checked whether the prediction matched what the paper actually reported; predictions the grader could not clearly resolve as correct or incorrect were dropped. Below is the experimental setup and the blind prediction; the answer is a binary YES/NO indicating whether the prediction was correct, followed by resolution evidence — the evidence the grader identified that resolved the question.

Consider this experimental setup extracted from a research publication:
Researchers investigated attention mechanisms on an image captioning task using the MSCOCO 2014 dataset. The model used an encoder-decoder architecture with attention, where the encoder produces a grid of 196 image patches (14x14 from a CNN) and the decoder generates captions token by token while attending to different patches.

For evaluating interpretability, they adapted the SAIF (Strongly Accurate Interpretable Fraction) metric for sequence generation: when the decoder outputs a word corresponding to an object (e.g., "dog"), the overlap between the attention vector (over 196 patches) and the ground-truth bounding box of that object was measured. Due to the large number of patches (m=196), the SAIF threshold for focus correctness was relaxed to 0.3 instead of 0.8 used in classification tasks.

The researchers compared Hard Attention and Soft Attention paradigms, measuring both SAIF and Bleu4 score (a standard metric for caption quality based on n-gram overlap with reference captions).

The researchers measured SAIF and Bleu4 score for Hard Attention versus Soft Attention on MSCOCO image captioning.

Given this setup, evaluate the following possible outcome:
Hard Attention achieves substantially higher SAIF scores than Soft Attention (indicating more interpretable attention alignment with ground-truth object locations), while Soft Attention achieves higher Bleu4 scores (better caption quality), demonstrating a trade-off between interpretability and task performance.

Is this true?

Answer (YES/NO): NO